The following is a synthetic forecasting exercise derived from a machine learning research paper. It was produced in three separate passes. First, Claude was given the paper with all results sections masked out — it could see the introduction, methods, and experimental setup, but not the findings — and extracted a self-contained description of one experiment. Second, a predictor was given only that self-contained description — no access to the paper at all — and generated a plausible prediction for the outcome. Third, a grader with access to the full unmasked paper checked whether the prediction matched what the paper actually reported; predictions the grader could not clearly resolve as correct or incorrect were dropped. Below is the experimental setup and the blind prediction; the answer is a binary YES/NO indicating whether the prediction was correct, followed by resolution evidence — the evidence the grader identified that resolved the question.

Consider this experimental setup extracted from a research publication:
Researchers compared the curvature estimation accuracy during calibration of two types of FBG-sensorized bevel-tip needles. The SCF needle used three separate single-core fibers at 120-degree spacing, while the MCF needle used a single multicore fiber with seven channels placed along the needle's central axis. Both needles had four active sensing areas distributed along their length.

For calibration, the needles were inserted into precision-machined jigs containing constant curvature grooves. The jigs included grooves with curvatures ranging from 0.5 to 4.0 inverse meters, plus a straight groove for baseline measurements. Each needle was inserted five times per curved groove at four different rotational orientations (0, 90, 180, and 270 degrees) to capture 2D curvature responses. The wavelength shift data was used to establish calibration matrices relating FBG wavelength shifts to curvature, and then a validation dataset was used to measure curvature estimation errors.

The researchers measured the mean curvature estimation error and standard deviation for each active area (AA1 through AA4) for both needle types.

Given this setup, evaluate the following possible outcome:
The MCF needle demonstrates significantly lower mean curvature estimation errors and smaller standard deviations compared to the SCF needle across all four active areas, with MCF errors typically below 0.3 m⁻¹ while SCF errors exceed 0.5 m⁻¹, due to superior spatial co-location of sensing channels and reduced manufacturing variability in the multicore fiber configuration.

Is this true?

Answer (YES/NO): NO